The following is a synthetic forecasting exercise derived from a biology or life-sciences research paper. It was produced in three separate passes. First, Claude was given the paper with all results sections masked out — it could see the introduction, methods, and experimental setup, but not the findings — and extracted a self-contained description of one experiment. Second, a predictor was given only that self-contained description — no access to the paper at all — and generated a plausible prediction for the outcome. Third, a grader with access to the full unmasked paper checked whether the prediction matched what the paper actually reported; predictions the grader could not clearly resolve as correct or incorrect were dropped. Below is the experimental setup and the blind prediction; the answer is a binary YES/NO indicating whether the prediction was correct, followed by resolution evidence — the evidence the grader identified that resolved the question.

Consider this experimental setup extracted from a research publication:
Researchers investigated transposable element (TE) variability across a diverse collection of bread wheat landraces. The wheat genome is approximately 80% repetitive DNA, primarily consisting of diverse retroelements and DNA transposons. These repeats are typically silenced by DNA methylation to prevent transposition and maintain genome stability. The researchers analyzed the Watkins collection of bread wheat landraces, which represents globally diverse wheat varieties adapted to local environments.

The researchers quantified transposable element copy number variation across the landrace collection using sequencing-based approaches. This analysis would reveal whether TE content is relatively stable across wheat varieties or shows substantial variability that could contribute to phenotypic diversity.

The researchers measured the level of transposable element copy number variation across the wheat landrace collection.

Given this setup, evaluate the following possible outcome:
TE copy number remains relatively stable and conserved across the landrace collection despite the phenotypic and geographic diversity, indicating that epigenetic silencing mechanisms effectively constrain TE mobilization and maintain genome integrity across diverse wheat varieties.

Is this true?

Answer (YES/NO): NO